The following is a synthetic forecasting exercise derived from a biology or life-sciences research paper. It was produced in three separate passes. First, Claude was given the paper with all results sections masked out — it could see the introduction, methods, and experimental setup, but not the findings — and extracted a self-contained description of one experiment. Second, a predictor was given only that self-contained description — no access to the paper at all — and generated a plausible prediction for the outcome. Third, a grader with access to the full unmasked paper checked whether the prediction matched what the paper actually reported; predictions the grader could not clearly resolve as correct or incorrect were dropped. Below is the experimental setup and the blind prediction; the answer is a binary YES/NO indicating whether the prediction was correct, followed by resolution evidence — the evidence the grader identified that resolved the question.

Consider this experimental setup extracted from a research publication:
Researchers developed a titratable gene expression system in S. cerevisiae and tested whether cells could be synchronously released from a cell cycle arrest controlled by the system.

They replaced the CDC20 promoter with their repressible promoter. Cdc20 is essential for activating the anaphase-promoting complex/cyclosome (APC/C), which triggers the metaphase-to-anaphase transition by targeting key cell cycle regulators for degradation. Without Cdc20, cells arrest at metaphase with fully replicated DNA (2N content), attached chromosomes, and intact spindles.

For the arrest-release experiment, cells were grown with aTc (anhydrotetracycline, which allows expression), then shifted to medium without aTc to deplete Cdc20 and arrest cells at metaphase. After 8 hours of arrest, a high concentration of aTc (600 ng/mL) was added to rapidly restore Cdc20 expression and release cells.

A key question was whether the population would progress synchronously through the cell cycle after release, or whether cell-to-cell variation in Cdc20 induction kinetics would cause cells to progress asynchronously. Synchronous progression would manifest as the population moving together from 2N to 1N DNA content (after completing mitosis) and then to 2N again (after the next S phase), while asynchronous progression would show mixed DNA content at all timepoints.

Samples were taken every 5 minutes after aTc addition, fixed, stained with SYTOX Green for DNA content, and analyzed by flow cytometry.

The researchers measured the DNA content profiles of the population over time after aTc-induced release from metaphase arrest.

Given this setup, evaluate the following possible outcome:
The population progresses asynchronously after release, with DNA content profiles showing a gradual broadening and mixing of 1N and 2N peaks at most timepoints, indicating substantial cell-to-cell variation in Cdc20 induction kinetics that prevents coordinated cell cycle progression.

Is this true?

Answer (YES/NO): NO